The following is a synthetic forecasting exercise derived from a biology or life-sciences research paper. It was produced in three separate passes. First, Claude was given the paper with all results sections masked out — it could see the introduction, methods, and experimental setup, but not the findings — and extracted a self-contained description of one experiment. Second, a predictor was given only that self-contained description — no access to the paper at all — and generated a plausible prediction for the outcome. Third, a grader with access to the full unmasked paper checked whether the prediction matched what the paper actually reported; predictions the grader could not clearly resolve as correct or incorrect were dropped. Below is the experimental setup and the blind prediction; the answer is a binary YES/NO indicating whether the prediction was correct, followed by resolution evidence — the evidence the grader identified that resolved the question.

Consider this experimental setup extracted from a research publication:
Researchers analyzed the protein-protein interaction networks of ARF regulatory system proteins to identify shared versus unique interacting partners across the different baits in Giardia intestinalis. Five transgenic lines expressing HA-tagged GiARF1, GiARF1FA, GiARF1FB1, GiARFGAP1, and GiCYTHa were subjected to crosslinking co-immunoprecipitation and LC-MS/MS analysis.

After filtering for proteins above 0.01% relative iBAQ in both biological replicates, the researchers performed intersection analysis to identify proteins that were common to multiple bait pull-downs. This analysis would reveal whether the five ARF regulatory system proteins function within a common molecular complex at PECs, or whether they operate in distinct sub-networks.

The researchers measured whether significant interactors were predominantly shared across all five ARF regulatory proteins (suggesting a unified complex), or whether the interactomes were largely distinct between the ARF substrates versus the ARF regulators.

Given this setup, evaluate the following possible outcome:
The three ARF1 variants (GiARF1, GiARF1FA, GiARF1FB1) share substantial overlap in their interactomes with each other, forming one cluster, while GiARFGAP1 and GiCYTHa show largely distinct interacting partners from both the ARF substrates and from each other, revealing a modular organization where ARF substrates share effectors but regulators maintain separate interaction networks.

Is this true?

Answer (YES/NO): NO